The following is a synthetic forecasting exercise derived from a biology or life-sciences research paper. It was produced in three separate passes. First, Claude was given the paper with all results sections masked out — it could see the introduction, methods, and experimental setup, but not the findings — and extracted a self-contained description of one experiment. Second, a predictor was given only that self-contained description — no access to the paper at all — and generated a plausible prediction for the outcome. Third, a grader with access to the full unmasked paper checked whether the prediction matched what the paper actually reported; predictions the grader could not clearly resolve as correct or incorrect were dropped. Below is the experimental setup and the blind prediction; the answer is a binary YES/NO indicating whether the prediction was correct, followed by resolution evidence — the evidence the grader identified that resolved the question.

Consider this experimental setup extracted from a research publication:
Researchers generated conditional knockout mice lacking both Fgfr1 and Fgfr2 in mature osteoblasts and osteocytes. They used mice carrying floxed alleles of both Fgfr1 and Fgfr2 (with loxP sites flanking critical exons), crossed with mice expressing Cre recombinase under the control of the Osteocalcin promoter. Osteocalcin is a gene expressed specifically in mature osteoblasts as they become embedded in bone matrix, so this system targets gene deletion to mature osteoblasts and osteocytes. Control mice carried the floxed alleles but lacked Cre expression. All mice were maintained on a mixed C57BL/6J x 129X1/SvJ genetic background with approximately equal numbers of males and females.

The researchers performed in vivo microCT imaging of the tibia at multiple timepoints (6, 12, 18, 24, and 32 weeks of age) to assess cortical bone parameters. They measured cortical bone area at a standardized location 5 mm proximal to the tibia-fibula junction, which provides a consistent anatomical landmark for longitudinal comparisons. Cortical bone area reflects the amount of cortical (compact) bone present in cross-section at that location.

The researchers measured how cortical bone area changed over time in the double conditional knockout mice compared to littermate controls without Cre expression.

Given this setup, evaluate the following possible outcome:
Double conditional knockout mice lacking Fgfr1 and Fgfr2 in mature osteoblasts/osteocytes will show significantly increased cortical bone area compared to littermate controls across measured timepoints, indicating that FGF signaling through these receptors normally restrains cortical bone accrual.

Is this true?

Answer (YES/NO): NO